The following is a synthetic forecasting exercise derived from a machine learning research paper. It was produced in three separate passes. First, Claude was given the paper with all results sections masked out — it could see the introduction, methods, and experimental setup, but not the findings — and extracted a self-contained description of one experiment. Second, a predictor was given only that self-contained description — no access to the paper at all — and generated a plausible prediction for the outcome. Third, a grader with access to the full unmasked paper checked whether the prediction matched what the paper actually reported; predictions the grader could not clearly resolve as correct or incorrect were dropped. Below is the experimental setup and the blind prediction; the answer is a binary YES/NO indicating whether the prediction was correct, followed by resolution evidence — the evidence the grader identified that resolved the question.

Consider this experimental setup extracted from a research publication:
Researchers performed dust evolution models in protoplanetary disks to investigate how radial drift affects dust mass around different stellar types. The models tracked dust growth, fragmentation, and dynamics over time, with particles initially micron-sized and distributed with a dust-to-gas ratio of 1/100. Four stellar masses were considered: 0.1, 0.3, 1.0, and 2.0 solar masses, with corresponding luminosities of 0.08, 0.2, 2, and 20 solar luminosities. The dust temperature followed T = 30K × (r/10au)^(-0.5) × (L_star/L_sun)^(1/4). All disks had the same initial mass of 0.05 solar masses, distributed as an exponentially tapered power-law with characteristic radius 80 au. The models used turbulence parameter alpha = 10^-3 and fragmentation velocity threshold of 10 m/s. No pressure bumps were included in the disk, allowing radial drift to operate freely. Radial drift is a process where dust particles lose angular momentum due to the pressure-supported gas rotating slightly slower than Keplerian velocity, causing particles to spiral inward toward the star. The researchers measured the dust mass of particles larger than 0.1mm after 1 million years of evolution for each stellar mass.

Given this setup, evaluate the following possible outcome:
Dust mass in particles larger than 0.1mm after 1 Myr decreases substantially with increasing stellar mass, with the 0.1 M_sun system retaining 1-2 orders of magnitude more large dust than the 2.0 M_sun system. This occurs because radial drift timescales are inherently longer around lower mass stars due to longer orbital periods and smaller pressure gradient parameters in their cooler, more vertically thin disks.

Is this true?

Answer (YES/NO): NO